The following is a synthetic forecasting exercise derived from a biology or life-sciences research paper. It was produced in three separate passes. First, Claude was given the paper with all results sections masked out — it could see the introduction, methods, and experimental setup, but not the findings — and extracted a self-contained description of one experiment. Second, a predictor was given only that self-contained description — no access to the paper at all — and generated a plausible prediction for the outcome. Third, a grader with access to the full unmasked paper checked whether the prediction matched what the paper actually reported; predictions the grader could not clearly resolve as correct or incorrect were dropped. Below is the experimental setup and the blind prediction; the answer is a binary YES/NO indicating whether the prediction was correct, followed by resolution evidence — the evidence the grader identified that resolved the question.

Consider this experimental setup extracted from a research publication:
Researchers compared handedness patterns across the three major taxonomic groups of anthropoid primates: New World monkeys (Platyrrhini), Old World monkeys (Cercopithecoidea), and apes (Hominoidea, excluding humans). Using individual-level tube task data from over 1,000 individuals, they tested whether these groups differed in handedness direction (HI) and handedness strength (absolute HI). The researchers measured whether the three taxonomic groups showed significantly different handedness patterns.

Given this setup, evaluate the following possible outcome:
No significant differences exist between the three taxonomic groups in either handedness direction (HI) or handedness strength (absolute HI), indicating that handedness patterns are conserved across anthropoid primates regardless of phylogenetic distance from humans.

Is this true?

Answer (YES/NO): NO